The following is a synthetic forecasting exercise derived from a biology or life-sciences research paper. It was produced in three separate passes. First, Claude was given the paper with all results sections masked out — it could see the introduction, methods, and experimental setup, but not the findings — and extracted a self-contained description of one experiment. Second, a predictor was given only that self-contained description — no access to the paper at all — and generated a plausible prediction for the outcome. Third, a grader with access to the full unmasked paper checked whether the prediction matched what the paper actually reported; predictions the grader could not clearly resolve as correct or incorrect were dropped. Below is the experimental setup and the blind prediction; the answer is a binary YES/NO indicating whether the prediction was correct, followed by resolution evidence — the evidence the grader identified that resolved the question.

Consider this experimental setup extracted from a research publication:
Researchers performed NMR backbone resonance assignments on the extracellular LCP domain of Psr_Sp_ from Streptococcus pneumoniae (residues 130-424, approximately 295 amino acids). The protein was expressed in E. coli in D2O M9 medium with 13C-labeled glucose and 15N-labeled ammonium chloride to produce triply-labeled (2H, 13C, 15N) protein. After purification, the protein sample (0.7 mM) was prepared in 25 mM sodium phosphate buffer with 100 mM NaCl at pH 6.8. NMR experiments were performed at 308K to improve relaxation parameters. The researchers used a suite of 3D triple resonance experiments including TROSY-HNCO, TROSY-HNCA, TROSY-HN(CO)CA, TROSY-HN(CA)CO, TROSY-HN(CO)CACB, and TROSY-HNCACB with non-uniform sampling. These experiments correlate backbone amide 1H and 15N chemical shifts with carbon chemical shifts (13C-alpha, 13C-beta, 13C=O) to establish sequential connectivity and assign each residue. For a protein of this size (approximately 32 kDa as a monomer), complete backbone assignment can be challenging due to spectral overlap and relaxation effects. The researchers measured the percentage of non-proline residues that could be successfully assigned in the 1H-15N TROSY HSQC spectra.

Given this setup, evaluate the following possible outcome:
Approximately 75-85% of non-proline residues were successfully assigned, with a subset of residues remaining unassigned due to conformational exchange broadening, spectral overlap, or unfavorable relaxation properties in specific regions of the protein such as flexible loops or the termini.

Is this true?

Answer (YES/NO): NO